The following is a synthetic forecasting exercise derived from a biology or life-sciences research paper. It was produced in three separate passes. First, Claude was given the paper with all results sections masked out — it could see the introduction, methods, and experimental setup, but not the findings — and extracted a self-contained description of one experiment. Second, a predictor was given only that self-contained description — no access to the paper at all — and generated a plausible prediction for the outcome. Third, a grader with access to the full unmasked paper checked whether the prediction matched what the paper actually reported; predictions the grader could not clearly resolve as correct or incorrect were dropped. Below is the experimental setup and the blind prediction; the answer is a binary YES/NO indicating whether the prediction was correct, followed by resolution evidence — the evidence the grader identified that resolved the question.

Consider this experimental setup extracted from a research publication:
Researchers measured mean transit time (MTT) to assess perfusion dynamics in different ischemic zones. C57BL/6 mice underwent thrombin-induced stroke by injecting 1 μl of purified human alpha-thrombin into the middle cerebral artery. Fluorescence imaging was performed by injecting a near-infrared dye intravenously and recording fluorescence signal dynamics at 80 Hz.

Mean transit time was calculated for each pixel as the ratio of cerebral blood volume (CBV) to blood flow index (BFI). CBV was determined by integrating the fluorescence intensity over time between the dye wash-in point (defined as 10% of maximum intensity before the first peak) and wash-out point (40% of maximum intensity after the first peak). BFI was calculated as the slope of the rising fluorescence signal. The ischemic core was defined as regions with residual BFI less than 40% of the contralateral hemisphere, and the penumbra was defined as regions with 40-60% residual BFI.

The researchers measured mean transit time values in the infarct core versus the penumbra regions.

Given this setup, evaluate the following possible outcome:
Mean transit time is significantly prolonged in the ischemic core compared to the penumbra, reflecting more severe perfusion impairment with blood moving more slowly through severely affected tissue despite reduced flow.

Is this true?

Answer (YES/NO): NO